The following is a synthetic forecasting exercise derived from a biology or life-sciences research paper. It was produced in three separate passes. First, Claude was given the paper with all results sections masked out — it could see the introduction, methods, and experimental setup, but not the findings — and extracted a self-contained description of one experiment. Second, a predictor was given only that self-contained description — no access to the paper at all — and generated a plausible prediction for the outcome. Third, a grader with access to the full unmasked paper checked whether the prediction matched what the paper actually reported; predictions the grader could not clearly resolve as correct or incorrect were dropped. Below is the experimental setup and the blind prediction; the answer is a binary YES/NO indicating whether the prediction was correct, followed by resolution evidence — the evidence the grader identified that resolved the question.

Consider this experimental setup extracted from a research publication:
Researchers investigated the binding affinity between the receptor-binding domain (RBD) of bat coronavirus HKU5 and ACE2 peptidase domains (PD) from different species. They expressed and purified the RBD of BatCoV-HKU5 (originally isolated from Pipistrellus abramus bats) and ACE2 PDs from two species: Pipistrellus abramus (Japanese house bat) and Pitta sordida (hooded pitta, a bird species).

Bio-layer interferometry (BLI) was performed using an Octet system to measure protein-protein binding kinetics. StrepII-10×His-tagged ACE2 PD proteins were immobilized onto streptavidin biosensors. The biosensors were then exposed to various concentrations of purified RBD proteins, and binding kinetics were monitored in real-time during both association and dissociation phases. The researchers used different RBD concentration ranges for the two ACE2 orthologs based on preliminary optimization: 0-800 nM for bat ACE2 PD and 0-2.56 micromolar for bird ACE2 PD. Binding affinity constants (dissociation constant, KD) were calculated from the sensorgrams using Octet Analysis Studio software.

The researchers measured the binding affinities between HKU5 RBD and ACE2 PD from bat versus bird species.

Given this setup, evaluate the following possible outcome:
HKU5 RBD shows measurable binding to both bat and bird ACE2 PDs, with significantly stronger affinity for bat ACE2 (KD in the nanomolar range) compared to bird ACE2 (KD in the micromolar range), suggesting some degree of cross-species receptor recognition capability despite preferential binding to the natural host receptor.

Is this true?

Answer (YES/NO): NO